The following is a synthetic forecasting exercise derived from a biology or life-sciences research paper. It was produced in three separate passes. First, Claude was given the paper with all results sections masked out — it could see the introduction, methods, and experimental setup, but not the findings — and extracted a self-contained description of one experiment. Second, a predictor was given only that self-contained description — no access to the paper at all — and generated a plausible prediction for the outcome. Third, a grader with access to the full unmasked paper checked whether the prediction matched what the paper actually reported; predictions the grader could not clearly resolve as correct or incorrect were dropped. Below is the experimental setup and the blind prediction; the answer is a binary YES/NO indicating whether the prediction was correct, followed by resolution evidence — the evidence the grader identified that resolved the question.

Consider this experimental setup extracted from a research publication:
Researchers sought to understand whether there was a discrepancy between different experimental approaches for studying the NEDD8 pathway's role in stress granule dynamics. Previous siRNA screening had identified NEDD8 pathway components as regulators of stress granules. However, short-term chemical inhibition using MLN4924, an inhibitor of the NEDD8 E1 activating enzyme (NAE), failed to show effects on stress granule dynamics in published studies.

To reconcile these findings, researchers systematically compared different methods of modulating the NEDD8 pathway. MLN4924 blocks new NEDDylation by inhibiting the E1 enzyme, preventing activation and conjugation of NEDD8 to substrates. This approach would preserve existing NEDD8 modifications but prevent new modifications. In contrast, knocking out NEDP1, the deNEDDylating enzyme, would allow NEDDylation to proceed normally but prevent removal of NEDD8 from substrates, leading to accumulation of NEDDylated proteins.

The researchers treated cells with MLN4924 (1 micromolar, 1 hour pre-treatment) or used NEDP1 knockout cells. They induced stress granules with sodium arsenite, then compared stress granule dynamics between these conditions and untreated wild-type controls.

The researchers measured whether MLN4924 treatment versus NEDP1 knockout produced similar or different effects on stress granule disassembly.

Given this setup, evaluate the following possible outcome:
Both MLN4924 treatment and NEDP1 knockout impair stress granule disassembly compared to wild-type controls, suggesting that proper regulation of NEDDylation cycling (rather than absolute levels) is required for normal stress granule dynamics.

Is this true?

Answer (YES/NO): NO